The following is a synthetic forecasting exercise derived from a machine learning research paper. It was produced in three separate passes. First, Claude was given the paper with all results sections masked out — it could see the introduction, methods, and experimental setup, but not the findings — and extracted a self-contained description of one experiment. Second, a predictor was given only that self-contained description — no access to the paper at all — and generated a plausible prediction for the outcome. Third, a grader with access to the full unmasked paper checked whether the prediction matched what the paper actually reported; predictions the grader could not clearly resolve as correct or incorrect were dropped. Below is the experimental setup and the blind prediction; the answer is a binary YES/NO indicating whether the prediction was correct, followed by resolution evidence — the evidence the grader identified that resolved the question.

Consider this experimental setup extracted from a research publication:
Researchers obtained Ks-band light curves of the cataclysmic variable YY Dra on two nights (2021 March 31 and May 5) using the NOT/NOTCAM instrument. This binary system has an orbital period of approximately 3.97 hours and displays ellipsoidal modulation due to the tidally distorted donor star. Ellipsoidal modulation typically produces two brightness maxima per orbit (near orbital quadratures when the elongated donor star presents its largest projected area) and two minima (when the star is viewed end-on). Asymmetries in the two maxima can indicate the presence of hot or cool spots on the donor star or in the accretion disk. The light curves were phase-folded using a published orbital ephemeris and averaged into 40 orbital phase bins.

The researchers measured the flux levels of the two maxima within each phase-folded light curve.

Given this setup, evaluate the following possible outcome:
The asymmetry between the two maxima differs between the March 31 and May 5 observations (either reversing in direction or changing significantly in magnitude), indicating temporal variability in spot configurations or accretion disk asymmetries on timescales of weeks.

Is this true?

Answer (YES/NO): NO